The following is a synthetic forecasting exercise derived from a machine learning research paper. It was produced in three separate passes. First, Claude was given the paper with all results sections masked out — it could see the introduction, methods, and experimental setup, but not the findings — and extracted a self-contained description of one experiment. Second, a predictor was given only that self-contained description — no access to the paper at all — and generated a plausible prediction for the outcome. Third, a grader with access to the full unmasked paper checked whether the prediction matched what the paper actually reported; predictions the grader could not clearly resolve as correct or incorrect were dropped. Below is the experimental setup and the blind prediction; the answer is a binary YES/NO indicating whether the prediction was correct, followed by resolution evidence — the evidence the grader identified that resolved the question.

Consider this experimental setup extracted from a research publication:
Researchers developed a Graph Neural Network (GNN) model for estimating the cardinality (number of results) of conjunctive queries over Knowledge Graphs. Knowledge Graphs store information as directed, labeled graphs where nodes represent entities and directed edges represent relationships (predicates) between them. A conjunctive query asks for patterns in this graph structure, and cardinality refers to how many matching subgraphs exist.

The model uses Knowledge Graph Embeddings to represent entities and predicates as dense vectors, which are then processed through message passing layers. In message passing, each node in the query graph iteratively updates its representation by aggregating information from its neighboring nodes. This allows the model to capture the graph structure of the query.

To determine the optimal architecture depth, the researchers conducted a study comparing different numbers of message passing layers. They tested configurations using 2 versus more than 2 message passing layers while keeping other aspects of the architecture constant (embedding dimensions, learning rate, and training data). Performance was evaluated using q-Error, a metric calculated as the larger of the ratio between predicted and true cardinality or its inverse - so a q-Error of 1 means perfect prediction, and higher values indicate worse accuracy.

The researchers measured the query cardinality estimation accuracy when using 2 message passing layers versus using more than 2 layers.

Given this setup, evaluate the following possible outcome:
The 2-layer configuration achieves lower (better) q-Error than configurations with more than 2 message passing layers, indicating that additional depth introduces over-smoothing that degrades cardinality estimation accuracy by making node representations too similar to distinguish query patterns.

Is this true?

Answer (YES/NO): NO